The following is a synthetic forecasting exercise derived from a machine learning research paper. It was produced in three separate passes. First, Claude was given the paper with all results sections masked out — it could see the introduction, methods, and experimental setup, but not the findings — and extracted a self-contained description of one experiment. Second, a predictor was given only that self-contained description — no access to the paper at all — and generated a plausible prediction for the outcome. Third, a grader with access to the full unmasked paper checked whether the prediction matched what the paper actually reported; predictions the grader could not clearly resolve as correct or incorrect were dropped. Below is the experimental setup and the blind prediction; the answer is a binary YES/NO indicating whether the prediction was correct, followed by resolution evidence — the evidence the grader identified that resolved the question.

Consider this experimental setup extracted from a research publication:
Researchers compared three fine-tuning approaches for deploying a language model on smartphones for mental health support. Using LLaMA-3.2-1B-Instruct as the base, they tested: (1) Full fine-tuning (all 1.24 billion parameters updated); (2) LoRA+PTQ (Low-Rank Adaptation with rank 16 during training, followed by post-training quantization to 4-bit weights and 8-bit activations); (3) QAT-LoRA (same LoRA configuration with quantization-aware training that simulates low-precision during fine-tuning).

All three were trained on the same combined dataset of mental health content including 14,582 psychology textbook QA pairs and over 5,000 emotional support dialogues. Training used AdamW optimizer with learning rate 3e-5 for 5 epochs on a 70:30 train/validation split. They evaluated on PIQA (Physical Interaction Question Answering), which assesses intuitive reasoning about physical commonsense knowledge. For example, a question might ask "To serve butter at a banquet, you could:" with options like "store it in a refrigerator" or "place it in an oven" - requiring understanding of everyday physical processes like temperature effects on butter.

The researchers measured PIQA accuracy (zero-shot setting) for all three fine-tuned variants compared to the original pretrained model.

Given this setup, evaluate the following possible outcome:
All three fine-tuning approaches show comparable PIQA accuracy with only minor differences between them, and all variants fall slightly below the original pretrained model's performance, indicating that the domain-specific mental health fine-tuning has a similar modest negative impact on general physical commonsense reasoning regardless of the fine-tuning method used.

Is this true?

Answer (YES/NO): NO